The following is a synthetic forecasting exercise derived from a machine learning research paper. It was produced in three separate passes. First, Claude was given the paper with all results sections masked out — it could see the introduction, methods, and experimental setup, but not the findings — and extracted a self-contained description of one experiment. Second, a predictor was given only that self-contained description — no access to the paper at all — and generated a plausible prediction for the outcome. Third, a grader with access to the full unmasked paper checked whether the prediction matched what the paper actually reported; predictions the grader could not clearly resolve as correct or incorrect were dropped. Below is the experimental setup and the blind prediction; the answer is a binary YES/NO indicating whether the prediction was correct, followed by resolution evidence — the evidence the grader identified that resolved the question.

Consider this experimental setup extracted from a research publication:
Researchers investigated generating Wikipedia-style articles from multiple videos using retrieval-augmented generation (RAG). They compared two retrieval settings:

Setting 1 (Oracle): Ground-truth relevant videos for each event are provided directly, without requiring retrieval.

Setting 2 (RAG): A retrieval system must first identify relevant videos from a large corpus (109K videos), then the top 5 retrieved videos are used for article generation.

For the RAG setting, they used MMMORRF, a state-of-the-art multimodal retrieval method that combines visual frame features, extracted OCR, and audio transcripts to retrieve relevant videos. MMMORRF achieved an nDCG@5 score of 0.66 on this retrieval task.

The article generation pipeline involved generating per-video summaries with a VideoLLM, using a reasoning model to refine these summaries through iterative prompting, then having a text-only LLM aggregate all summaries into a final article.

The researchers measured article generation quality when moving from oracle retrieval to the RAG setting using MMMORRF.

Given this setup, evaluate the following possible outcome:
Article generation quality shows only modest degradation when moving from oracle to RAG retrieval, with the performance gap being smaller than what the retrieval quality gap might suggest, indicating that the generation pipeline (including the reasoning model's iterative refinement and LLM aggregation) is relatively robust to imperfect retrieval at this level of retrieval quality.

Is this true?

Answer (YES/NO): NO